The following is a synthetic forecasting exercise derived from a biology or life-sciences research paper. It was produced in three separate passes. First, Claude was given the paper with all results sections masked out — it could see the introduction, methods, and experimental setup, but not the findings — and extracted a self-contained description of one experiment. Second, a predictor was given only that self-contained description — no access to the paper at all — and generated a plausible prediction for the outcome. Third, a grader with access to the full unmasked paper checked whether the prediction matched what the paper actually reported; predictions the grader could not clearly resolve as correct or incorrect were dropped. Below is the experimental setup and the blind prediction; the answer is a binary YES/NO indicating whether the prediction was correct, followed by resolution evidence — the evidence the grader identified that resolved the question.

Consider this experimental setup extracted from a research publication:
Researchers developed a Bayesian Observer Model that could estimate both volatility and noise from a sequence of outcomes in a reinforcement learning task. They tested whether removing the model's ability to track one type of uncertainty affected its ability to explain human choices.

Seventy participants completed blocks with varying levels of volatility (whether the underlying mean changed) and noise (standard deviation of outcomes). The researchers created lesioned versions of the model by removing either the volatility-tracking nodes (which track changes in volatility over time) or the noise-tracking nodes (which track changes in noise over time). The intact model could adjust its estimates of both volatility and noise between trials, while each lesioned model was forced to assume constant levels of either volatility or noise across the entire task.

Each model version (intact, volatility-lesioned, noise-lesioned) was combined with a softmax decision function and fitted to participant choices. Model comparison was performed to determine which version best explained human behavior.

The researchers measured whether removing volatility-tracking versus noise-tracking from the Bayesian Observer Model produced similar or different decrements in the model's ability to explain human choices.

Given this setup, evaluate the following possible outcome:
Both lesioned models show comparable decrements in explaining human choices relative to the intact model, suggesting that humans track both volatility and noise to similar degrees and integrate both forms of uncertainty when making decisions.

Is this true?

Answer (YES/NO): NO